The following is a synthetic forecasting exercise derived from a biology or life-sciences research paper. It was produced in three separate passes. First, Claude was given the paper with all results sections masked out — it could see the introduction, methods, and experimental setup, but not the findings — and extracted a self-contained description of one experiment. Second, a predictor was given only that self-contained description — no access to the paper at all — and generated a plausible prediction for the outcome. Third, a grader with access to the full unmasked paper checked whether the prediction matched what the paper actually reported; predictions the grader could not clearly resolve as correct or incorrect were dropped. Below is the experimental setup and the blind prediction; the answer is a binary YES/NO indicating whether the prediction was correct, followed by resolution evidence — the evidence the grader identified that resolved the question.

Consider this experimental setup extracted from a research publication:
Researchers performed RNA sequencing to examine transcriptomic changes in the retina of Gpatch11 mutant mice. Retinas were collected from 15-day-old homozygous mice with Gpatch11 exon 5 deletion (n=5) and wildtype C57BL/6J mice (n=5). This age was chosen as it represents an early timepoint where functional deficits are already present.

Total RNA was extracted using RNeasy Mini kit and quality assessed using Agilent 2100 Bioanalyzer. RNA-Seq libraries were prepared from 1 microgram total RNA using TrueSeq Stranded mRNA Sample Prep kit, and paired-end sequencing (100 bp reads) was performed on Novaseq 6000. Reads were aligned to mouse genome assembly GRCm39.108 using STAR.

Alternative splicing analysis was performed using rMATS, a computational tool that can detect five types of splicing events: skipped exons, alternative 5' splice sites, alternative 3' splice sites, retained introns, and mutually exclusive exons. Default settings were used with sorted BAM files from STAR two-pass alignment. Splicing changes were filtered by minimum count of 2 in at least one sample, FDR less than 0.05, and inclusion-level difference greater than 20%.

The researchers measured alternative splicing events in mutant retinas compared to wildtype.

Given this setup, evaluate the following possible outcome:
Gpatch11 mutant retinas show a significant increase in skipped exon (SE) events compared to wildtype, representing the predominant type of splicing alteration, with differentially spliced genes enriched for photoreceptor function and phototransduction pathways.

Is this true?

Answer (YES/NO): NO